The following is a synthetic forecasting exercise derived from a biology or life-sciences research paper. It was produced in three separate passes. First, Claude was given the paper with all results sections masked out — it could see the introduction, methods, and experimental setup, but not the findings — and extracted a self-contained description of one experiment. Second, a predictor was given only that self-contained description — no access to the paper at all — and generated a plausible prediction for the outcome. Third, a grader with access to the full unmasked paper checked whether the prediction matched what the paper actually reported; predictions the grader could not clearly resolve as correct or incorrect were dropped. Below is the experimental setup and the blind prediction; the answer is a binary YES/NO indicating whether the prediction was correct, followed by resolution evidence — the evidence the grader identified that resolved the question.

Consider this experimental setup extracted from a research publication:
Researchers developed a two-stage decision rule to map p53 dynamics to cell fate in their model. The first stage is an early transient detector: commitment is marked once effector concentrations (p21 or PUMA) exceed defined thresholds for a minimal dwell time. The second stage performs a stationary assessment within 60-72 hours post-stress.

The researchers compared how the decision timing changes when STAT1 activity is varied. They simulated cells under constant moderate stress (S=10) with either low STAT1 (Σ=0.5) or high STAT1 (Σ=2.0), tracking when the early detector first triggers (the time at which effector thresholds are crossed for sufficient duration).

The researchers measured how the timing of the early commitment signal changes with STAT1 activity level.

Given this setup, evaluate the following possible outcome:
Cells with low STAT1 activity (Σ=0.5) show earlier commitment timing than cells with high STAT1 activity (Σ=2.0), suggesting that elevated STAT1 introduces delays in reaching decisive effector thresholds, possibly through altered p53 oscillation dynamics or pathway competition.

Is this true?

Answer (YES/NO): NO